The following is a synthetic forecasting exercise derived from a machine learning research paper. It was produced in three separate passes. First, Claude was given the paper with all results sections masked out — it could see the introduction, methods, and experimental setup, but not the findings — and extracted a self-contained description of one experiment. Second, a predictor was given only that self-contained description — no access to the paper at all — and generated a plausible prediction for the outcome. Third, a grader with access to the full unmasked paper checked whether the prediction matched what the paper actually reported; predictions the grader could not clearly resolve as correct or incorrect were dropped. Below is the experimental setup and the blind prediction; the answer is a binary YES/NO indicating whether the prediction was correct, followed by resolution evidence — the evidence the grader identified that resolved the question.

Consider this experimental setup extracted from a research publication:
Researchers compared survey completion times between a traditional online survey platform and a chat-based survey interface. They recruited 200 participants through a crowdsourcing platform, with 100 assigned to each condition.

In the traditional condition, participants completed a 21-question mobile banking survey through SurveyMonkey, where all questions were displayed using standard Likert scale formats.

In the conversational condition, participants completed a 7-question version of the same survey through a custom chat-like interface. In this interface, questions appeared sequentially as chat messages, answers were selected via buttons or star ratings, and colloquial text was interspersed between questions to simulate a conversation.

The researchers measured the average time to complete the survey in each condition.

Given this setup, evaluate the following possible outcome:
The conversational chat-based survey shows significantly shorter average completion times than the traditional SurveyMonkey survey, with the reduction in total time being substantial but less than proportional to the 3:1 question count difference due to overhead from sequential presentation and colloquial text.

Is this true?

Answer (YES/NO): NO